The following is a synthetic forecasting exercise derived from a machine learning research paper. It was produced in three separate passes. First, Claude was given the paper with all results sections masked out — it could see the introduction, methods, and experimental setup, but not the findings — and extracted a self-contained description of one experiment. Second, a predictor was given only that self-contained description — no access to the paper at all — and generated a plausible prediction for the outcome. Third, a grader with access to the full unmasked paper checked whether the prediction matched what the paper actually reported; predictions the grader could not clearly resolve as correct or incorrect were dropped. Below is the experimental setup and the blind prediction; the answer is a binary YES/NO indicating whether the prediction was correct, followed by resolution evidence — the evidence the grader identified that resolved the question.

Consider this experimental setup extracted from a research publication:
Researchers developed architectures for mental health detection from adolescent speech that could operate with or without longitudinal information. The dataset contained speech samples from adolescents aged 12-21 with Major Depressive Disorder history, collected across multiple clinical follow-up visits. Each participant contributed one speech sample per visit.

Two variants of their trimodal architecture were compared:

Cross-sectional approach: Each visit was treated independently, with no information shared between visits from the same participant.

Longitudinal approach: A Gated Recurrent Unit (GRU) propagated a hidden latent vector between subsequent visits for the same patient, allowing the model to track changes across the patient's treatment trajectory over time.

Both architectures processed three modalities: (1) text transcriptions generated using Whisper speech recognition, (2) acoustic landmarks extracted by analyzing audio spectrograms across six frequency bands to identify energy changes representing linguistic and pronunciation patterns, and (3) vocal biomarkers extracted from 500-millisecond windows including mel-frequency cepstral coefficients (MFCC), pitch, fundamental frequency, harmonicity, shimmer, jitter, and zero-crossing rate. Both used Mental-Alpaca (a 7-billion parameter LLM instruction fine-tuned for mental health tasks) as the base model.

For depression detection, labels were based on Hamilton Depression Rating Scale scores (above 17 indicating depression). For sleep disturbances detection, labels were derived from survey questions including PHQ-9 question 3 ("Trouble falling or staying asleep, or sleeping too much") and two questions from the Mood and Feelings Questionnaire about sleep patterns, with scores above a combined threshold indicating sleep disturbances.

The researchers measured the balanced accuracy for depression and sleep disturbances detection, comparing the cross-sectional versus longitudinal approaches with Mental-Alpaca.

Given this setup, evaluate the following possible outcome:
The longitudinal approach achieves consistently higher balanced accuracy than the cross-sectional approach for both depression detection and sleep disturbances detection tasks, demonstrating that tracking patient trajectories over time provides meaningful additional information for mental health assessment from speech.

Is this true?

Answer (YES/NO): YES